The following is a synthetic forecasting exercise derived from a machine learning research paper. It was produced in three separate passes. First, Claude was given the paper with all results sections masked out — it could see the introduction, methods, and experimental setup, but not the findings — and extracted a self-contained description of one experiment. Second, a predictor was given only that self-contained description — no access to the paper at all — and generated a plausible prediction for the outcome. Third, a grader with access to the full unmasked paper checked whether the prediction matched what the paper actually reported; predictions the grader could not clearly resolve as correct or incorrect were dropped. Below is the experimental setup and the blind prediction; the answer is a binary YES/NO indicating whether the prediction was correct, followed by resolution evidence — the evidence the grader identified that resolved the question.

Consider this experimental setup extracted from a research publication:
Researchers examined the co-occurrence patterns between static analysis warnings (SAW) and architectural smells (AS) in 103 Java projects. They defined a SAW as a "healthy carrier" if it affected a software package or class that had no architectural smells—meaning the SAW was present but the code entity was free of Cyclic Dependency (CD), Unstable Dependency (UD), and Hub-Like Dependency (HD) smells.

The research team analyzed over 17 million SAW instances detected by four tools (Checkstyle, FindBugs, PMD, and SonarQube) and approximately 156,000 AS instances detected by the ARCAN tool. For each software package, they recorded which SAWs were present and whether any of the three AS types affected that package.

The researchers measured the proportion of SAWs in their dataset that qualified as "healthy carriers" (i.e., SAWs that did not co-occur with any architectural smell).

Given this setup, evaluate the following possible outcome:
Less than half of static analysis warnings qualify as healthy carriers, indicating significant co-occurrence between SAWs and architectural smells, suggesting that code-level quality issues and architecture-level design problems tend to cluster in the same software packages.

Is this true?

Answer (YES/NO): YES